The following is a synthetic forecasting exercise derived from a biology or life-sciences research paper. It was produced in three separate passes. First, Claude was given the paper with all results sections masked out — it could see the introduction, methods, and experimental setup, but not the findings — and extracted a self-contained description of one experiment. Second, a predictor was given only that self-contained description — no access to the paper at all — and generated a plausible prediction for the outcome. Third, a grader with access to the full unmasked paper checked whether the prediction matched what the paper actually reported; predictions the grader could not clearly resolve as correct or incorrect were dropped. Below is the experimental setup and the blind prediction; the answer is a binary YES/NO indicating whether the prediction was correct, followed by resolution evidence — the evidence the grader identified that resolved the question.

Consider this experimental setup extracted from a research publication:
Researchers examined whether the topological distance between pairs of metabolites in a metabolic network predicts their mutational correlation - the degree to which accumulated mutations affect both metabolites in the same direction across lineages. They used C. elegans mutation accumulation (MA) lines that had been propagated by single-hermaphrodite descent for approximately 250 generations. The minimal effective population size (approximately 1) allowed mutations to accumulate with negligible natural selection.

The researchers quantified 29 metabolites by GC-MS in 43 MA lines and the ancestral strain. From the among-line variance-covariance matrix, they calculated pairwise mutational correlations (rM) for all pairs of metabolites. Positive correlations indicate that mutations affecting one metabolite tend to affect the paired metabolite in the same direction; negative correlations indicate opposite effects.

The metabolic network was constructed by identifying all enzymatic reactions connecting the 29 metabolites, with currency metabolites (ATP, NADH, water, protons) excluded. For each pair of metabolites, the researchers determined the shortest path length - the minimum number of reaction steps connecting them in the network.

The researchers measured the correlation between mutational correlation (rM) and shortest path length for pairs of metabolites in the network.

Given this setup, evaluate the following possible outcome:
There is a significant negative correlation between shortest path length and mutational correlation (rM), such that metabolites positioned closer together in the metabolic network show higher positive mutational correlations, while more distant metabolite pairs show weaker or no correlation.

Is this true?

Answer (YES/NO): YES